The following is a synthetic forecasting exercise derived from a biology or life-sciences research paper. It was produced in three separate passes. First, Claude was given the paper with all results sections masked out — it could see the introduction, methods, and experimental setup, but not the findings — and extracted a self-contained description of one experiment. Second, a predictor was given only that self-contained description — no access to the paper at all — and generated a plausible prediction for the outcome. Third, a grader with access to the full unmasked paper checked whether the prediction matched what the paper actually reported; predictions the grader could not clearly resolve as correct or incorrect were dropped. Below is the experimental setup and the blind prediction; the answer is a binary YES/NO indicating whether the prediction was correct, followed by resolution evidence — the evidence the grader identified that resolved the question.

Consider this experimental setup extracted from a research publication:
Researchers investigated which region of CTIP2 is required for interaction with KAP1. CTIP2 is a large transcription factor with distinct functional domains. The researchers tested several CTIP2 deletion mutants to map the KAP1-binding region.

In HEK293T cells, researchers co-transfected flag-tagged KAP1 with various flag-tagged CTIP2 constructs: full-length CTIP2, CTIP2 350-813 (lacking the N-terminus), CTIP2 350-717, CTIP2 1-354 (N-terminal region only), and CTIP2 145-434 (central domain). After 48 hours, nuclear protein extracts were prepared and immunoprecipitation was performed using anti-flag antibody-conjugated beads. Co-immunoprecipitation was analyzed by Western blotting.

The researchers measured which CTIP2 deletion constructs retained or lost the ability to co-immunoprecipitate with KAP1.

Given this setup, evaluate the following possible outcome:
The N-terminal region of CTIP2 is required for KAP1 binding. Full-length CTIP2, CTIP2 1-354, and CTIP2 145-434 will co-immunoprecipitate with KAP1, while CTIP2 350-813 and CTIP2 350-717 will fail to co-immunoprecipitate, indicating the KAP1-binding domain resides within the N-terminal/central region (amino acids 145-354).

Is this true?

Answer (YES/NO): YES